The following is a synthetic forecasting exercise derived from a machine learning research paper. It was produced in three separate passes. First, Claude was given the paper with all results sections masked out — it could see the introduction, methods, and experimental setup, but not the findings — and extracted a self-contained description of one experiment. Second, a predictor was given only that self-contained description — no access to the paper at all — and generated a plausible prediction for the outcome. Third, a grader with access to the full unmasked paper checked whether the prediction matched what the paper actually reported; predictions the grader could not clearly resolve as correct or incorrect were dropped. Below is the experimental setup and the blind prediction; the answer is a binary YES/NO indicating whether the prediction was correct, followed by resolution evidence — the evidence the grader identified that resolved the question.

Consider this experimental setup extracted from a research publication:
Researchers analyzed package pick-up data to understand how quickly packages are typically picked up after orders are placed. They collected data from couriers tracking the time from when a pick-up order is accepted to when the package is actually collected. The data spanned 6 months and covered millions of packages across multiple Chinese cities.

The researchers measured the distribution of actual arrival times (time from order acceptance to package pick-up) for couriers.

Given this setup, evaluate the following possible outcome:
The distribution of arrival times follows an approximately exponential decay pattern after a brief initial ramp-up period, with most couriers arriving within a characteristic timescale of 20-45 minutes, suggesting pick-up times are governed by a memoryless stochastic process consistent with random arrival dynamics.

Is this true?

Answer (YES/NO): NO